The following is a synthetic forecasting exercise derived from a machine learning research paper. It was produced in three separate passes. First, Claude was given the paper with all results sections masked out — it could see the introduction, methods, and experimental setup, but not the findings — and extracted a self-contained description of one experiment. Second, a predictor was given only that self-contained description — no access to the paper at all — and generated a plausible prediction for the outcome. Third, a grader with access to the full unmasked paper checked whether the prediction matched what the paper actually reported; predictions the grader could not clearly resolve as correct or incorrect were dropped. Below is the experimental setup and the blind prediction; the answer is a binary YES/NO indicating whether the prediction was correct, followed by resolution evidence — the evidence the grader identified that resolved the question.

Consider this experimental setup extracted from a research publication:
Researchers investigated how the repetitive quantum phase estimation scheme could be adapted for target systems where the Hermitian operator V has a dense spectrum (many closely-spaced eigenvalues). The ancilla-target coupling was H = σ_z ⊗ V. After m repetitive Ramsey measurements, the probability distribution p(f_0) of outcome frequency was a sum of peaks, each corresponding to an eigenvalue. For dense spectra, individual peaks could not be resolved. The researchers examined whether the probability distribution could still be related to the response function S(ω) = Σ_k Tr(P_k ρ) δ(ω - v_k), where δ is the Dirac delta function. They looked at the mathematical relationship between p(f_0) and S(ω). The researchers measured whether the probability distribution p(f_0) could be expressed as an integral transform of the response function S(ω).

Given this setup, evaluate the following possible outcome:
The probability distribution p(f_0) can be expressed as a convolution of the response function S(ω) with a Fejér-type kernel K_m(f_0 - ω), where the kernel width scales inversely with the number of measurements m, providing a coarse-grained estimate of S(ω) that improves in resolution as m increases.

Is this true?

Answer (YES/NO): NO